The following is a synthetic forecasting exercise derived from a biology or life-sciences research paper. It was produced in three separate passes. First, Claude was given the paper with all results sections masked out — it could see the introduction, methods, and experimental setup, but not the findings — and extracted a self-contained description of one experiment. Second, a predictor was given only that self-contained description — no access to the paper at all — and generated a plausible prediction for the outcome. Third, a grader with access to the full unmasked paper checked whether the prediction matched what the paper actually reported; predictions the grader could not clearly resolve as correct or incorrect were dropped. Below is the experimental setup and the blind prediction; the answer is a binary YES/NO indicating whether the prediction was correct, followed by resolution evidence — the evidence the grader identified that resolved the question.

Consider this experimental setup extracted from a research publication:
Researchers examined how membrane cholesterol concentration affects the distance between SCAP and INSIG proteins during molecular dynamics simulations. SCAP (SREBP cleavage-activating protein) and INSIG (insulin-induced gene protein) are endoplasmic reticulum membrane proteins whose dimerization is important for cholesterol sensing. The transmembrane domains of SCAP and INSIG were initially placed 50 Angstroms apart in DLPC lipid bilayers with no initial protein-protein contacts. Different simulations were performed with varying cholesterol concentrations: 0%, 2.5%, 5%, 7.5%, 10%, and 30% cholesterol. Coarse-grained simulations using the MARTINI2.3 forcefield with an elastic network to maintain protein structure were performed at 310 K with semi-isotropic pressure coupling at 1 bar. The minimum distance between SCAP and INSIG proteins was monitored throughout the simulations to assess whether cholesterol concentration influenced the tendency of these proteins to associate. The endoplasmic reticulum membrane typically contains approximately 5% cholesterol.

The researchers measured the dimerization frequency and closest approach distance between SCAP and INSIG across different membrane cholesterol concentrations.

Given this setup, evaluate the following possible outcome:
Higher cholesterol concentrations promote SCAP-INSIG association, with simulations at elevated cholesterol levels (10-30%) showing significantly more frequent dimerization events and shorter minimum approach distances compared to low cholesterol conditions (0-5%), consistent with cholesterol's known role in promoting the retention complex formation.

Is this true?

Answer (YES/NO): NO